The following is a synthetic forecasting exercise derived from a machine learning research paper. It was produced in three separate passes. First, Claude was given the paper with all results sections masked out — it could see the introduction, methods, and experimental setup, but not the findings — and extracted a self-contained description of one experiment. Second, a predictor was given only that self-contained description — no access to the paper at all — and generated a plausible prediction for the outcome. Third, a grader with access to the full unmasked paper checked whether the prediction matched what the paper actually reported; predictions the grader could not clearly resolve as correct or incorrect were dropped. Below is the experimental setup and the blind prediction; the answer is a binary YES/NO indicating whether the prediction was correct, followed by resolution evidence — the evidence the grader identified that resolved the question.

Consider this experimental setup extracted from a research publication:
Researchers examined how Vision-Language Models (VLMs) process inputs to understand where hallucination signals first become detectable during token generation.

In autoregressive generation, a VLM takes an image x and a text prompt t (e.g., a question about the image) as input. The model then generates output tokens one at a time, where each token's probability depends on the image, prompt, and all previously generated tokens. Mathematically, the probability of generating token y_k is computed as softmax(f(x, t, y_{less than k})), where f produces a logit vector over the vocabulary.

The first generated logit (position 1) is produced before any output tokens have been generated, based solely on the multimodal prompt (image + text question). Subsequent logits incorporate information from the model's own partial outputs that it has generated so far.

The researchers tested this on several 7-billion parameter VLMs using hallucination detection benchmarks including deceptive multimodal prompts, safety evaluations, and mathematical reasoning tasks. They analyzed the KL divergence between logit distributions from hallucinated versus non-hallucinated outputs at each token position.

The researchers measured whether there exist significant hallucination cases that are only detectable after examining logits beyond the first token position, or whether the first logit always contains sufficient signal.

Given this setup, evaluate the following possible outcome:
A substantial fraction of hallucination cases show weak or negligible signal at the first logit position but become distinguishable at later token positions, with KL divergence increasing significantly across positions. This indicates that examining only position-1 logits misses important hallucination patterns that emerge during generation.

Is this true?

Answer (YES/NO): YES